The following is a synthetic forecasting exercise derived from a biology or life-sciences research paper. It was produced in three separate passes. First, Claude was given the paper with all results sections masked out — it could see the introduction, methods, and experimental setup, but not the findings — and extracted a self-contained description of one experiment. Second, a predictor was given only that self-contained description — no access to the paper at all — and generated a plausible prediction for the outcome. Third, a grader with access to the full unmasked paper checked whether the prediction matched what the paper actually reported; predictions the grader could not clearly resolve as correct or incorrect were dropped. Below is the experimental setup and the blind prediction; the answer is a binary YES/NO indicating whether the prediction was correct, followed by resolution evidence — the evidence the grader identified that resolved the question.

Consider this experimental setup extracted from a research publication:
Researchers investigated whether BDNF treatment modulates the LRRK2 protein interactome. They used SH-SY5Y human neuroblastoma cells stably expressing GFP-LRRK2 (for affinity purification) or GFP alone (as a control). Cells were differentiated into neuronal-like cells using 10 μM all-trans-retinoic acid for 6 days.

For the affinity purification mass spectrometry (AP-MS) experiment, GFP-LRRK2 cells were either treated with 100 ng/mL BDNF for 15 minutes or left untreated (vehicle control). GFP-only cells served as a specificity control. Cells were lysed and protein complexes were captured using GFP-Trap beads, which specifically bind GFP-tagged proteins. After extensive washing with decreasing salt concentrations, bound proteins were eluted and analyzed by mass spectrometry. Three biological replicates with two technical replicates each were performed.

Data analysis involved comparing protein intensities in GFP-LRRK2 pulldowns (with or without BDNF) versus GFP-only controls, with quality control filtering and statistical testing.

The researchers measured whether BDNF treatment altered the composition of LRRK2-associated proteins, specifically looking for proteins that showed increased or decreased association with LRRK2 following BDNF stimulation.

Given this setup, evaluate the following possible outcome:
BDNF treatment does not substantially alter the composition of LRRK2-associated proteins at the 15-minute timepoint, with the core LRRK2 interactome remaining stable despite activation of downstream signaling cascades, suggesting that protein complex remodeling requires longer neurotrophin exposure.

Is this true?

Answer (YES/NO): NO